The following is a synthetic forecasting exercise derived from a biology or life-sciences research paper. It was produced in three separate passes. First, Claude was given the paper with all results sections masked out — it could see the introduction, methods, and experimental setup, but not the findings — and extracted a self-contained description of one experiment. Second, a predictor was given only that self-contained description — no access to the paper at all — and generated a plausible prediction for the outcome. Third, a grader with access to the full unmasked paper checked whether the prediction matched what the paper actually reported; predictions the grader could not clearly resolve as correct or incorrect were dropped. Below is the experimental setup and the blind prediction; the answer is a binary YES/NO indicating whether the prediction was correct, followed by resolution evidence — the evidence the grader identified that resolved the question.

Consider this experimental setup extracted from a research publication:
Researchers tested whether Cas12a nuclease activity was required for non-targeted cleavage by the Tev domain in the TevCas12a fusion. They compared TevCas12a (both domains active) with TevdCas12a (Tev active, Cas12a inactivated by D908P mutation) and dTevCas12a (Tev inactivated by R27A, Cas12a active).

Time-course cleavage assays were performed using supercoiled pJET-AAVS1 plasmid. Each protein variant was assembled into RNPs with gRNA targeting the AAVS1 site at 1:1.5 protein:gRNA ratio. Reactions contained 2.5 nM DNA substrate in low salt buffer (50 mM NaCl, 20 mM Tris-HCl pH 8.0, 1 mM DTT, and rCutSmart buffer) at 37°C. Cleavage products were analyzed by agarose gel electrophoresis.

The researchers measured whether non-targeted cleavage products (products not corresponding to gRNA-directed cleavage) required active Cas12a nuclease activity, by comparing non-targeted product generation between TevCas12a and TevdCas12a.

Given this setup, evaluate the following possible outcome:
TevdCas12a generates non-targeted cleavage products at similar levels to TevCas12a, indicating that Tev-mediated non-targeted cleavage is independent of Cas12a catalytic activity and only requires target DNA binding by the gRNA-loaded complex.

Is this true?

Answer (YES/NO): NO